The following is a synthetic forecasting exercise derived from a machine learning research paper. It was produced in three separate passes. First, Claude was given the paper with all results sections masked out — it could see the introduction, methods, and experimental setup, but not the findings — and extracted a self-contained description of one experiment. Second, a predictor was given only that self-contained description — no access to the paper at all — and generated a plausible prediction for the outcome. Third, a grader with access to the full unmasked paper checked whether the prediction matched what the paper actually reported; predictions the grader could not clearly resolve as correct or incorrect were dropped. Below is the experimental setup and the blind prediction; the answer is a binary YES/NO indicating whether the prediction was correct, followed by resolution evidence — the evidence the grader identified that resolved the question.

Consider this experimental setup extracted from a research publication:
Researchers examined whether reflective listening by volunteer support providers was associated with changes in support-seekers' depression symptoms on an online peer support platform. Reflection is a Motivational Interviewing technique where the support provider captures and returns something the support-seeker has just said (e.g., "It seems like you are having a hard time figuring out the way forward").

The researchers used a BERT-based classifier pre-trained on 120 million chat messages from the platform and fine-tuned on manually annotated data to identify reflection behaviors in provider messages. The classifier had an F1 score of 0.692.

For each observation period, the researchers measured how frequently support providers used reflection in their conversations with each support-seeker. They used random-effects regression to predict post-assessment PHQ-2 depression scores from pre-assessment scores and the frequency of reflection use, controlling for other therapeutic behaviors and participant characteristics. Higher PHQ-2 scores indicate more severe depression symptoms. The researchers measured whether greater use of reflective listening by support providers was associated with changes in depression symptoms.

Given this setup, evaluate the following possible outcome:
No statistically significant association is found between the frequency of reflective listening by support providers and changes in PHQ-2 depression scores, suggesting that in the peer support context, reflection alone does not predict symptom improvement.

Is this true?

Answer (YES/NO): NO